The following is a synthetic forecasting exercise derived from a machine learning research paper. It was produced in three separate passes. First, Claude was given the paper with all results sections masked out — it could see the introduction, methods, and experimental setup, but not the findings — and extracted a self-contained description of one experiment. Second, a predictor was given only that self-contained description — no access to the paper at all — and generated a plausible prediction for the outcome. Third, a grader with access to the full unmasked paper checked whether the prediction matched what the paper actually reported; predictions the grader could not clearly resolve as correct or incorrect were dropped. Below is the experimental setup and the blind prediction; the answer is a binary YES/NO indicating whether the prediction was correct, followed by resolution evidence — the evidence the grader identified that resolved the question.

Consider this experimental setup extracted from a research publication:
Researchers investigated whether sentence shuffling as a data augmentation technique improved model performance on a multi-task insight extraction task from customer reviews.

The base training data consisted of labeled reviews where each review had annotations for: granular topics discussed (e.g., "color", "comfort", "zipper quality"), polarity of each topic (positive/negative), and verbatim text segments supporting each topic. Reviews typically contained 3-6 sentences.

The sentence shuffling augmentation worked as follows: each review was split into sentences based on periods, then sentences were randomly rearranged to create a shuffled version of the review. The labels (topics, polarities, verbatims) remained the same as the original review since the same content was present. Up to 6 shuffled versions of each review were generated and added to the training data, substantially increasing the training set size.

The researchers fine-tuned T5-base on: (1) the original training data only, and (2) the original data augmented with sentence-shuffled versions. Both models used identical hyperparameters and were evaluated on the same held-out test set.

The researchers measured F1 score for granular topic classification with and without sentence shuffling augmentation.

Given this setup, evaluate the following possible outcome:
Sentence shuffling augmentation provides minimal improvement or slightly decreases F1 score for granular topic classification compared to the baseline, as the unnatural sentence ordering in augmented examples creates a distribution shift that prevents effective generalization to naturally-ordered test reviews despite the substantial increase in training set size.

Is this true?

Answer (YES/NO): NO